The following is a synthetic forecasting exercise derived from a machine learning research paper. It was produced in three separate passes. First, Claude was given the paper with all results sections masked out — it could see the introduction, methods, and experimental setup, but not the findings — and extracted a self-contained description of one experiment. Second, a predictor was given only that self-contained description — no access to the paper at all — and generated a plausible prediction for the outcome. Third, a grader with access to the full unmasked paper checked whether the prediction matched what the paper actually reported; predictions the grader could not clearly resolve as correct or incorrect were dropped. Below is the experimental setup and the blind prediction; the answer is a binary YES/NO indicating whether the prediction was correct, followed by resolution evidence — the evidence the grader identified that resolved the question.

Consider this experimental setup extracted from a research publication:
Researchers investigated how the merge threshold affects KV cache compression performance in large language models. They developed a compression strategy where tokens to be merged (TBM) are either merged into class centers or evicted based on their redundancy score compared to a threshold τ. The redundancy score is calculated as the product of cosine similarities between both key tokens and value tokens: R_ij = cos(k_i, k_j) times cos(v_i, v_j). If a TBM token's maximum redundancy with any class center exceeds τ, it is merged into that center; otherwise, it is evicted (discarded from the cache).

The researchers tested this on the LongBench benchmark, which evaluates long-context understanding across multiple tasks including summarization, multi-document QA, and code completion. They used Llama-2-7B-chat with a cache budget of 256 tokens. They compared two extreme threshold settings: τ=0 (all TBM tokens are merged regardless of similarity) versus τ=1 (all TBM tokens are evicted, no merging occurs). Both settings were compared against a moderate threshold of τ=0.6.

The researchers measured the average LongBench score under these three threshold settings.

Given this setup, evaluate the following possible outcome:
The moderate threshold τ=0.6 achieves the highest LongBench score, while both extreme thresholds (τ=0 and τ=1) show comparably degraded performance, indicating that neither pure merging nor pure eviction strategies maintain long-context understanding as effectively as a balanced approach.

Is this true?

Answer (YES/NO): NO